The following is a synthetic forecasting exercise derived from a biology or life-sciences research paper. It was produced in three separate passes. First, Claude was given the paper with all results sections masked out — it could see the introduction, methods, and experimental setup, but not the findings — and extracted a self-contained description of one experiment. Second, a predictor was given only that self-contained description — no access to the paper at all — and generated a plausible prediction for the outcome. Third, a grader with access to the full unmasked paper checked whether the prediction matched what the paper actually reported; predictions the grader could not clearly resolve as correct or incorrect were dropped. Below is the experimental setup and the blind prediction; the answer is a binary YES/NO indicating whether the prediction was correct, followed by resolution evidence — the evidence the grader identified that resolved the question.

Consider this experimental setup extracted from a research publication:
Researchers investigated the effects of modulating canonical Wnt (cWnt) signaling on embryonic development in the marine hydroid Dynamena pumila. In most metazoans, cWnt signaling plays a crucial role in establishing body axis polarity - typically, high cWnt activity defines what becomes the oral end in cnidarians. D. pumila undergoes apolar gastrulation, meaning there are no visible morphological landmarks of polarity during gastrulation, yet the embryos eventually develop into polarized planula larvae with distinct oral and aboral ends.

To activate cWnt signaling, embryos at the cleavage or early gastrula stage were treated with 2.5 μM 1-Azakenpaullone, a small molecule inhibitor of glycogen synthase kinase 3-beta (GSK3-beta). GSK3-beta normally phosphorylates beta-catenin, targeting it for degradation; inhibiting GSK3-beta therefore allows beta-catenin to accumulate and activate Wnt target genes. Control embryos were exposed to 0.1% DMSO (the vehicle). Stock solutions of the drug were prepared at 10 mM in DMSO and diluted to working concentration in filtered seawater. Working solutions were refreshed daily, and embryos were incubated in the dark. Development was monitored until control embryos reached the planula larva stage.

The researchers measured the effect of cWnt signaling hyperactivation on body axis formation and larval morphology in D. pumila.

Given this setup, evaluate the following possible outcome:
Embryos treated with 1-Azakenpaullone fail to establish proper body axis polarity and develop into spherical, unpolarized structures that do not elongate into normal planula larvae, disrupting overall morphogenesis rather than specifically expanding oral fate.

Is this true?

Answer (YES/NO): NO